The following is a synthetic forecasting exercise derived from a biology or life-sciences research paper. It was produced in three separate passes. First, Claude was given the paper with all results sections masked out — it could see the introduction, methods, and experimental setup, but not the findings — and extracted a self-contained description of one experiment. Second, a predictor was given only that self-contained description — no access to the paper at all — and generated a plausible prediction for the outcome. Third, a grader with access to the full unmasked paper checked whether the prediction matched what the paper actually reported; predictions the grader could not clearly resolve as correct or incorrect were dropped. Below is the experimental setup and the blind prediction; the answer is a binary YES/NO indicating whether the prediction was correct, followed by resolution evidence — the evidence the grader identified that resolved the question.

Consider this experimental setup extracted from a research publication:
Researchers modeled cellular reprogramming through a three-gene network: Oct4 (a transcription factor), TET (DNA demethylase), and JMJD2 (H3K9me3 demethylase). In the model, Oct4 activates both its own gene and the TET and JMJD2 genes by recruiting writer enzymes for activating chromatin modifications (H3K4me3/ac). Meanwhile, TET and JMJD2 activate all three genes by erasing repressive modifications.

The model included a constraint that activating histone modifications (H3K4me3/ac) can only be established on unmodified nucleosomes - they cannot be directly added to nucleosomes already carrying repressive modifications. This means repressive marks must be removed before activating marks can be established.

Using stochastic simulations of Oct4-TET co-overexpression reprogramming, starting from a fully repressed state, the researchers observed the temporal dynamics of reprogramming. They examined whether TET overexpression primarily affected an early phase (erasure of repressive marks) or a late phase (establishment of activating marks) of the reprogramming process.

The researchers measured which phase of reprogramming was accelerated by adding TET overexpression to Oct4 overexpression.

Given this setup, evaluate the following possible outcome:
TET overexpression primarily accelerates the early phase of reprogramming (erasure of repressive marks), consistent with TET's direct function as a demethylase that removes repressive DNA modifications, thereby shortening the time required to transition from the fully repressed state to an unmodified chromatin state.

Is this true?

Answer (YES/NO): YES